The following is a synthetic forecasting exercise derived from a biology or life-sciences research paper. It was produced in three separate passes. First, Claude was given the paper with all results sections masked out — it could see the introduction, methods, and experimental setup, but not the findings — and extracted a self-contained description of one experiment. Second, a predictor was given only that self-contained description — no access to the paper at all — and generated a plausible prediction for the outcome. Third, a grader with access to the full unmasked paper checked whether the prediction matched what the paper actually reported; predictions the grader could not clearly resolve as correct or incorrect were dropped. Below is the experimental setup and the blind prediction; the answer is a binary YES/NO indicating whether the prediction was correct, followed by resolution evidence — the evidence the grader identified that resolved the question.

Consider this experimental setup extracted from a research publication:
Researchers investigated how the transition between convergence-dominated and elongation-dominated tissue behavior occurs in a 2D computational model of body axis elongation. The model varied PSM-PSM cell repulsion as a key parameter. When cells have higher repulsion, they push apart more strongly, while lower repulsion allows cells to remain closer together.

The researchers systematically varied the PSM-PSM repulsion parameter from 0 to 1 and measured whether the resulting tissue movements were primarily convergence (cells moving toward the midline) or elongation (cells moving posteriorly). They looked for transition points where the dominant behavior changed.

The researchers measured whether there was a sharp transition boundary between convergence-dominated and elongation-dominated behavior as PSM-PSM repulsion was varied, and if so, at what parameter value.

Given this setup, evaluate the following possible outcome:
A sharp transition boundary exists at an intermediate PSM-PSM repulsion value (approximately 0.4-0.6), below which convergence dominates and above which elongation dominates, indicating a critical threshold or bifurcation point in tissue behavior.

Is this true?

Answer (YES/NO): YES